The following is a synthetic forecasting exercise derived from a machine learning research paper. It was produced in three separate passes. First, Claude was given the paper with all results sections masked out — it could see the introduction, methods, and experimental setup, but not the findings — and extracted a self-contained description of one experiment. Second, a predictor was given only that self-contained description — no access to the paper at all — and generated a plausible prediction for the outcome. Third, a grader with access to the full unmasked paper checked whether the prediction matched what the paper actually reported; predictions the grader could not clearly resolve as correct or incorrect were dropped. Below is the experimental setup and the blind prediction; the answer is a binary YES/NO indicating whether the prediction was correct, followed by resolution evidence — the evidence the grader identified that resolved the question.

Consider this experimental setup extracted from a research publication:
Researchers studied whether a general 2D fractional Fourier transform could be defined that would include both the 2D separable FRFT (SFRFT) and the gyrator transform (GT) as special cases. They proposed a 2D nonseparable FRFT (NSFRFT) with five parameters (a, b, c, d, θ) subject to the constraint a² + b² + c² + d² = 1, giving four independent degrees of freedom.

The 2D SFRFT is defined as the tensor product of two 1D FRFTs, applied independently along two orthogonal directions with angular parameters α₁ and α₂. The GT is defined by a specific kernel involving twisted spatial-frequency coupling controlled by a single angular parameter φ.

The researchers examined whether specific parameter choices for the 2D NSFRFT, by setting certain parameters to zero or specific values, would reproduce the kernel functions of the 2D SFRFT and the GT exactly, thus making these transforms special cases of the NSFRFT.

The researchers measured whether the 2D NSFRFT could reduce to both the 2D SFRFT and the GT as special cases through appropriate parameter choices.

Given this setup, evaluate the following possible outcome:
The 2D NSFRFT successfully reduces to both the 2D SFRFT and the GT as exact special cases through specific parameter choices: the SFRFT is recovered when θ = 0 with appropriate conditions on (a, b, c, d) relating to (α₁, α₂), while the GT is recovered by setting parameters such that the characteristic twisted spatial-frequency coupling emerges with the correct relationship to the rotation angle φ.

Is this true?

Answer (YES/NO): NO